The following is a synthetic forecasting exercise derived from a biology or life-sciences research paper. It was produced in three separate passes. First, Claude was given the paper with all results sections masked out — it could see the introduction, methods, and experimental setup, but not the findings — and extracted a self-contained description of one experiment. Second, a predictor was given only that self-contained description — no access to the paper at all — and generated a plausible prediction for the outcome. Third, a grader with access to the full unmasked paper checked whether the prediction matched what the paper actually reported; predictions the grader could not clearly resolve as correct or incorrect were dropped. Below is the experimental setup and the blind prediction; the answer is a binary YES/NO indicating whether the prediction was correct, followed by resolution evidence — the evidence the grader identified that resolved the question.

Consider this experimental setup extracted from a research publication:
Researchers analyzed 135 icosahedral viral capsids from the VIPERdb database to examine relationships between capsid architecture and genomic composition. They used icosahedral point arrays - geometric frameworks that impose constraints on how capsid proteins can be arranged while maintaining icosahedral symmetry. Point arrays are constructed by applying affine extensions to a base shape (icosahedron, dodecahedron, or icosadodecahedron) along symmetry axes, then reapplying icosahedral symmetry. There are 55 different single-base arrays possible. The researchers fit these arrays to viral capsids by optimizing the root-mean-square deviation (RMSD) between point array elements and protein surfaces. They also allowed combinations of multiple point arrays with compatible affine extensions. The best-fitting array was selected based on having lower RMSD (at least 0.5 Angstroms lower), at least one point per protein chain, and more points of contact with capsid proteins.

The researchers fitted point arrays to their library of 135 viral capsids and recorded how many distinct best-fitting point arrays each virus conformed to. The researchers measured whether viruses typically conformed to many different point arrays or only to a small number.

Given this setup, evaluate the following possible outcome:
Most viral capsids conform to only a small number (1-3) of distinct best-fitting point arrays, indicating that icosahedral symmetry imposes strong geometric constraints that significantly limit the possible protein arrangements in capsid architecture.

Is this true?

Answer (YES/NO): YES